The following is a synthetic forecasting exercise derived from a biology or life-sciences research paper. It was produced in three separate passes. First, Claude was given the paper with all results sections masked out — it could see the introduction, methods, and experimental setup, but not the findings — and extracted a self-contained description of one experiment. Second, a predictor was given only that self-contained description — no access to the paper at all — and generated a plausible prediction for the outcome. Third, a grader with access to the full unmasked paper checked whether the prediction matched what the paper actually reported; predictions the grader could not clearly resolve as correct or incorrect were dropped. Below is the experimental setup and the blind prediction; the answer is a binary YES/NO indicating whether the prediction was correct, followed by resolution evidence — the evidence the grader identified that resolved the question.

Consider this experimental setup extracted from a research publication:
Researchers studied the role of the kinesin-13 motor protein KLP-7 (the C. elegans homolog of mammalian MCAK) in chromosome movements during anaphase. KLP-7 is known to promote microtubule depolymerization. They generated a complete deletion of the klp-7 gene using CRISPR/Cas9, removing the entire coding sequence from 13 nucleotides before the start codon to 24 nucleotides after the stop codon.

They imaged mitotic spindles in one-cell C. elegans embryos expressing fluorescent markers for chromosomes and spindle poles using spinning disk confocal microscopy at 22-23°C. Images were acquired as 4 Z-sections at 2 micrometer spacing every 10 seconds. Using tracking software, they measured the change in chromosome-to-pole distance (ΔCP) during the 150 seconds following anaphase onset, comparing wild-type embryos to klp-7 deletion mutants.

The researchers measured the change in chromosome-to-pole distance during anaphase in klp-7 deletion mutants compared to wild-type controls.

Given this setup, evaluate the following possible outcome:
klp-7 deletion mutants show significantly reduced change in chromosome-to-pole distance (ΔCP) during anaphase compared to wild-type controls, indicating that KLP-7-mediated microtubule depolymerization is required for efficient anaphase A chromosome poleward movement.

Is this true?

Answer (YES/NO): YES